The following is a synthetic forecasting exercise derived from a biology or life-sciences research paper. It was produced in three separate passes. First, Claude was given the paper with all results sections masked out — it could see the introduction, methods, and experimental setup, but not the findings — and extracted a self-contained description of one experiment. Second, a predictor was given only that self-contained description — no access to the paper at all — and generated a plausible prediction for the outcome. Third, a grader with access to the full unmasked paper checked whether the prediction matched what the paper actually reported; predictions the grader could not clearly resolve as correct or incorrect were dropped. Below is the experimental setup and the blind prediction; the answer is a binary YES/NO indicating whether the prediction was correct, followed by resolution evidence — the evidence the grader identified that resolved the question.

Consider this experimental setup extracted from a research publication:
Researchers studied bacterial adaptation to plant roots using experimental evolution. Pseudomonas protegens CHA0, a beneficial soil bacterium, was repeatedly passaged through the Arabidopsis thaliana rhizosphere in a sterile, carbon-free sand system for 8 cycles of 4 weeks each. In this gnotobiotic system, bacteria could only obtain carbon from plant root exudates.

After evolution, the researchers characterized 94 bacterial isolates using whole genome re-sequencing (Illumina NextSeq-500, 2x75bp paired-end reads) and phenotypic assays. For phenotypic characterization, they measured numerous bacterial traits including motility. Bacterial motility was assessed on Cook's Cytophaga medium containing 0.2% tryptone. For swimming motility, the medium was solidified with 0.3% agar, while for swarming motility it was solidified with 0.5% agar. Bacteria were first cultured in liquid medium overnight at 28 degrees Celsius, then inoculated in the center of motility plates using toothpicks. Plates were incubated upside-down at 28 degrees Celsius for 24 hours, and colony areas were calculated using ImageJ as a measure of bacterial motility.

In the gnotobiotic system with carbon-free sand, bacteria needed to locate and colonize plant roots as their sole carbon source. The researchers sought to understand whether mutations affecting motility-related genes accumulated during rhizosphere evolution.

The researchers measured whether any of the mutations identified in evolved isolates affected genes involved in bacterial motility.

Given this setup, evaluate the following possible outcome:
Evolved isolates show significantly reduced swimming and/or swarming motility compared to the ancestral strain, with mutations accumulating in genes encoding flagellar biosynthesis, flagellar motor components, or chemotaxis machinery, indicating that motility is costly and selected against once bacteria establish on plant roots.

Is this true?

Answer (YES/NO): NO